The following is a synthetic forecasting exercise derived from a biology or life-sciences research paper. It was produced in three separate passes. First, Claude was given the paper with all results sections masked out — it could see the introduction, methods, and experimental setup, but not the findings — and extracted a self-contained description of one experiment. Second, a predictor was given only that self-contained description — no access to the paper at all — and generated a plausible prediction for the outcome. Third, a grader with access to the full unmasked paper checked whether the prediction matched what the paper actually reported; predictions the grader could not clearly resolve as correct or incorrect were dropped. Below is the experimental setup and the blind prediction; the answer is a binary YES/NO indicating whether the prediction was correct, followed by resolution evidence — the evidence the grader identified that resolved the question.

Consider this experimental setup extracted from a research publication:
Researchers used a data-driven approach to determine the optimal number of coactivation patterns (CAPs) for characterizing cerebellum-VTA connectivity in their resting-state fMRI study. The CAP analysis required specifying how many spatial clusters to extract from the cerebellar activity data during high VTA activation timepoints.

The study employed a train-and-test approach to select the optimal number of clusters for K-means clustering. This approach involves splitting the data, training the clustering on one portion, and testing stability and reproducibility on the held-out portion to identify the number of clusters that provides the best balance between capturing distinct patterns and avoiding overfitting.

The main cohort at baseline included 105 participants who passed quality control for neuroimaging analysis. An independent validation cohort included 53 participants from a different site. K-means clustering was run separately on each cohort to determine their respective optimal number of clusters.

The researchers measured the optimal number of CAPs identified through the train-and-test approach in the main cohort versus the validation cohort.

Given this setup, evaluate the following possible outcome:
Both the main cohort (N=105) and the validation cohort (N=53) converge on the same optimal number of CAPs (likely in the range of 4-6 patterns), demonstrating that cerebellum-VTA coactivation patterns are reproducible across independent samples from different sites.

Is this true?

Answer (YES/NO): NO